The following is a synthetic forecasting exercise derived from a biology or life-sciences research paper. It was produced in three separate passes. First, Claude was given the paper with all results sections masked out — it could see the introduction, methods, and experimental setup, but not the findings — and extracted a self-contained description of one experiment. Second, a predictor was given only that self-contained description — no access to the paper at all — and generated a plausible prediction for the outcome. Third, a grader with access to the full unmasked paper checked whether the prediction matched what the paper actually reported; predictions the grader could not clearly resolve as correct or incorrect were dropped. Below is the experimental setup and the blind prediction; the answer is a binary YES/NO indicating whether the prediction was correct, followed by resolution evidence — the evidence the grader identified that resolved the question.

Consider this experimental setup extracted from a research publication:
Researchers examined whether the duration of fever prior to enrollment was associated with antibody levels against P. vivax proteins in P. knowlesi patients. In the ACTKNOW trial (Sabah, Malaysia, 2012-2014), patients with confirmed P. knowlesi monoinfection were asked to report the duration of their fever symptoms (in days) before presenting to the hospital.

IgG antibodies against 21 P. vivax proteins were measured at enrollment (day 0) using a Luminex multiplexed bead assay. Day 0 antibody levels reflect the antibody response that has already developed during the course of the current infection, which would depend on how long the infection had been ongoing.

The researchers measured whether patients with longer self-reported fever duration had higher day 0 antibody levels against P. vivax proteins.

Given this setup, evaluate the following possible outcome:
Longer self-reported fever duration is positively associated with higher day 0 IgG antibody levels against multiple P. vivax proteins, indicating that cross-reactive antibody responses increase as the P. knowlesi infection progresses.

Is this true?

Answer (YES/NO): NO